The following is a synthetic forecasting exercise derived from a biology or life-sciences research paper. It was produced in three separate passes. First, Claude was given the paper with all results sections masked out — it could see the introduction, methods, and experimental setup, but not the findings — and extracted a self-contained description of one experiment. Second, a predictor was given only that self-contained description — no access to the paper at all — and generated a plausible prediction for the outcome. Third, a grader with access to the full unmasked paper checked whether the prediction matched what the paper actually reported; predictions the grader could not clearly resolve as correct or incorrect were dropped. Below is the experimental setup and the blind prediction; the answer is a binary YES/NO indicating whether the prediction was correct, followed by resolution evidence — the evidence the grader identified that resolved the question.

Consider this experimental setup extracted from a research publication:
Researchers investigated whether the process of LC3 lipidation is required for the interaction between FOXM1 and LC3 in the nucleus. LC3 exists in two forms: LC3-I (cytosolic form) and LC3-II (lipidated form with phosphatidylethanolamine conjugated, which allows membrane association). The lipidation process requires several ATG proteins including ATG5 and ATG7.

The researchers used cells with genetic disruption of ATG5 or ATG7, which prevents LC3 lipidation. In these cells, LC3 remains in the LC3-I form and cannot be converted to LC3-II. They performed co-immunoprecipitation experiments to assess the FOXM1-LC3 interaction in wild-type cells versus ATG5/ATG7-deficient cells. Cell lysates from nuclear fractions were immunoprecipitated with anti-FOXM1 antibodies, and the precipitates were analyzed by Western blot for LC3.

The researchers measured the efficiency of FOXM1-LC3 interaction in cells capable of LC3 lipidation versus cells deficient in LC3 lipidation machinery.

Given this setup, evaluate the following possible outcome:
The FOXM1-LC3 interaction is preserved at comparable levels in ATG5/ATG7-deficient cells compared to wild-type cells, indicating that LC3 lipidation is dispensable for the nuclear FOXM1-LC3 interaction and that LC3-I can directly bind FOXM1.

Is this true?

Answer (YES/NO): NO